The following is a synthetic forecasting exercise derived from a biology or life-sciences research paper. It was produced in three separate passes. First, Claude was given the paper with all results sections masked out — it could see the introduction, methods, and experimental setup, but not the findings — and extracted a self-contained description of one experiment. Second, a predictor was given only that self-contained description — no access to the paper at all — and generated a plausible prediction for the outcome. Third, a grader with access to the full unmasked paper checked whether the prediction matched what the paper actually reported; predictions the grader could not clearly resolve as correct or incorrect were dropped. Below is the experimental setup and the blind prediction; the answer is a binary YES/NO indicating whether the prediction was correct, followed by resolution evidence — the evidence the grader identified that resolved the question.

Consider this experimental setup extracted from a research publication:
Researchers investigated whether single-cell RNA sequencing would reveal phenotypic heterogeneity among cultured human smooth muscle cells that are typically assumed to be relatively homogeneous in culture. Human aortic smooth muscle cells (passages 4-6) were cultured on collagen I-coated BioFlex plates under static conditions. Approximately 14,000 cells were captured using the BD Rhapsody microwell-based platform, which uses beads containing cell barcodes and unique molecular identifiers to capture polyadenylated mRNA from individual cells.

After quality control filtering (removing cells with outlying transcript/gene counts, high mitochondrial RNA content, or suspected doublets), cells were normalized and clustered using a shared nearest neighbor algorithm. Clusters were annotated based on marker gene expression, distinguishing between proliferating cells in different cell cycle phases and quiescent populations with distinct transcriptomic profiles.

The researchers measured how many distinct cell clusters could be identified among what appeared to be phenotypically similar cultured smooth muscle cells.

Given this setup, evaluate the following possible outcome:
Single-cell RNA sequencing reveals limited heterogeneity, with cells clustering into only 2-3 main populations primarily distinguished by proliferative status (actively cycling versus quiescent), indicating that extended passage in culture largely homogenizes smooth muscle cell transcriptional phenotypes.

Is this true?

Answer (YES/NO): NO